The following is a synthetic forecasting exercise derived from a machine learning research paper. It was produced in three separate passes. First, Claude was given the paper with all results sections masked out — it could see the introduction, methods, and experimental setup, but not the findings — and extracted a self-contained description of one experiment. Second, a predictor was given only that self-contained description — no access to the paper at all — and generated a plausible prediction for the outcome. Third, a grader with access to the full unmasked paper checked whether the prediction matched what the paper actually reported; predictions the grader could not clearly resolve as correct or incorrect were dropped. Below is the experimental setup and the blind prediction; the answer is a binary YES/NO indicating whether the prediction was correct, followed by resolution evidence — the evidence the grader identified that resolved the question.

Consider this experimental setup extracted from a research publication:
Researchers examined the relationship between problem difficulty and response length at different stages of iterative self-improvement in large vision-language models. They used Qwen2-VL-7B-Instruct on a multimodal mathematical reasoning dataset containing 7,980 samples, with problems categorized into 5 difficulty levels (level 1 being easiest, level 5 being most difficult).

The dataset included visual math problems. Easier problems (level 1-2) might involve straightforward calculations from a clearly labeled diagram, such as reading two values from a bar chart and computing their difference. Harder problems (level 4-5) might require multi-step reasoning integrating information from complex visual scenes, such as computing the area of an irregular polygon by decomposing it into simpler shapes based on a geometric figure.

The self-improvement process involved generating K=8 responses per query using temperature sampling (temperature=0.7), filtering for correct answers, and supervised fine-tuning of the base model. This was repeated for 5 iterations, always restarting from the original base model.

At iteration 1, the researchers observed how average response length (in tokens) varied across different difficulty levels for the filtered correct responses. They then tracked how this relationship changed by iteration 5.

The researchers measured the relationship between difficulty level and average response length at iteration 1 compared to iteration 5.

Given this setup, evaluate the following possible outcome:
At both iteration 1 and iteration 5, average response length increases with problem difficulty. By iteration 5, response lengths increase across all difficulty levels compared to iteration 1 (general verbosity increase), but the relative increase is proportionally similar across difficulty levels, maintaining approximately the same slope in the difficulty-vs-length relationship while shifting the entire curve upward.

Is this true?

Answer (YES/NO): NO